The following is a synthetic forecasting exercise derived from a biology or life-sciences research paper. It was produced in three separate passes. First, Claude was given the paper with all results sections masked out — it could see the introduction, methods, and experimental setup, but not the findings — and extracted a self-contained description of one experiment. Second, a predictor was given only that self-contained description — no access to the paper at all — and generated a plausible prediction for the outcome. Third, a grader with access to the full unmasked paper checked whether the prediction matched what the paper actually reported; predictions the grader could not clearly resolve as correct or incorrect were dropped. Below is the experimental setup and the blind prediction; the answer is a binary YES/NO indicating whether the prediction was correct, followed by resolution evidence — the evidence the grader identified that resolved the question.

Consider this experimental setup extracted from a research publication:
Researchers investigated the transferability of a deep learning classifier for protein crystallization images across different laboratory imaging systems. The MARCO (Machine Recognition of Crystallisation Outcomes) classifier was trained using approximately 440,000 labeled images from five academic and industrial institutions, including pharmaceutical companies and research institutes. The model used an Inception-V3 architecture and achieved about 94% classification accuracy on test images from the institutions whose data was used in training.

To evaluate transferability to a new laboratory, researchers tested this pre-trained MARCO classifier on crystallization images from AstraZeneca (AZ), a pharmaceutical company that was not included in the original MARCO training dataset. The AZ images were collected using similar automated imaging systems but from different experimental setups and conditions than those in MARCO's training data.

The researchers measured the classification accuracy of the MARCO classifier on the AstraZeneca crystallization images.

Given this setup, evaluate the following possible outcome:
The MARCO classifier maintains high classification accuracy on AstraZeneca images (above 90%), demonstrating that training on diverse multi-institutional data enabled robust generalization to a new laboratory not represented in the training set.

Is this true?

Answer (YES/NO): NO